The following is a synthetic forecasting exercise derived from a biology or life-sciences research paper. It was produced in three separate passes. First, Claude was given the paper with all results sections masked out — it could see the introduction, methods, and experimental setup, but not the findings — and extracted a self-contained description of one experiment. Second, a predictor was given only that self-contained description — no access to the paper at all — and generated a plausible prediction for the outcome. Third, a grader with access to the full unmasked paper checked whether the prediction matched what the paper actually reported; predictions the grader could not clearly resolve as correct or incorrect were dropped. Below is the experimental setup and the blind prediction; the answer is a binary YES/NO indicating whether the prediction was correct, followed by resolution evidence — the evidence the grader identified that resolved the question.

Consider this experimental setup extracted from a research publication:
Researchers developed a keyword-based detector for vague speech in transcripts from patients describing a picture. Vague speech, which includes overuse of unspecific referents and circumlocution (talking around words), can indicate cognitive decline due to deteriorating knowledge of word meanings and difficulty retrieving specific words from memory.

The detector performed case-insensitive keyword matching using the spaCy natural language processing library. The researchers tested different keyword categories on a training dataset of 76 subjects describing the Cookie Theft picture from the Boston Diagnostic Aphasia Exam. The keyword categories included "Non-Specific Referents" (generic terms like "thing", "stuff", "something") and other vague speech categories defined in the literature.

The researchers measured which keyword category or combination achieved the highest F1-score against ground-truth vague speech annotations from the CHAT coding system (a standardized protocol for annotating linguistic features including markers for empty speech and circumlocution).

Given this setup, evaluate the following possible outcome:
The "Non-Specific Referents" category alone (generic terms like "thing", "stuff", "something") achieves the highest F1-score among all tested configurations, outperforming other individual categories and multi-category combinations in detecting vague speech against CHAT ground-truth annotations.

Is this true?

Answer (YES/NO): YES